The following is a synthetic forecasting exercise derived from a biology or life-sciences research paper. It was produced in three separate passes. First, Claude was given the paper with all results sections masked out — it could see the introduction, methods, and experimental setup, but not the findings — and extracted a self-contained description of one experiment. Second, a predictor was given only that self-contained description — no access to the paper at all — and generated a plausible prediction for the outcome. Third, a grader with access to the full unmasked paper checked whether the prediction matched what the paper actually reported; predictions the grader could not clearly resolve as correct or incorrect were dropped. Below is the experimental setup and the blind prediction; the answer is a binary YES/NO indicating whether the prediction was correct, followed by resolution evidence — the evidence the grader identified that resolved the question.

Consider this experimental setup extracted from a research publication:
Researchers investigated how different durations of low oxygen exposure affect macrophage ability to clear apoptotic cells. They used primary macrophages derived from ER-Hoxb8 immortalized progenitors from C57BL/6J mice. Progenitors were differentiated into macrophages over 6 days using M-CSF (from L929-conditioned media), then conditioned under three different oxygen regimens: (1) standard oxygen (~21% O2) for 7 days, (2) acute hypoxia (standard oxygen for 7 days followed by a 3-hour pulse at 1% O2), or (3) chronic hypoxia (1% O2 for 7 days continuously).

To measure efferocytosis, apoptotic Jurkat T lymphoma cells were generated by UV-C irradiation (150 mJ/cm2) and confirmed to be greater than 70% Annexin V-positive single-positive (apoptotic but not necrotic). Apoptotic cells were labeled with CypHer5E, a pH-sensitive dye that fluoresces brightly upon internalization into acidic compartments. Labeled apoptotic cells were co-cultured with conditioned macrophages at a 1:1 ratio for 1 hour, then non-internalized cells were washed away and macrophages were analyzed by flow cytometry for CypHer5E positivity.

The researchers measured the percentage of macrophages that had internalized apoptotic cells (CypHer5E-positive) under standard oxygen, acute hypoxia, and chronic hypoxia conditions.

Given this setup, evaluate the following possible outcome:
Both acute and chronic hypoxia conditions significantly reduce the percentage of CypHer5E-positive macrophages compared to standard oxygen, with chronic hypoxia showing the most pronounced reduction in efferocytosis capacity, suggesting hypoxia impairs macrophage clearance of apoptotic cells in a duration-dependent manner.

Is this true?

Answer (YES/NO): NO